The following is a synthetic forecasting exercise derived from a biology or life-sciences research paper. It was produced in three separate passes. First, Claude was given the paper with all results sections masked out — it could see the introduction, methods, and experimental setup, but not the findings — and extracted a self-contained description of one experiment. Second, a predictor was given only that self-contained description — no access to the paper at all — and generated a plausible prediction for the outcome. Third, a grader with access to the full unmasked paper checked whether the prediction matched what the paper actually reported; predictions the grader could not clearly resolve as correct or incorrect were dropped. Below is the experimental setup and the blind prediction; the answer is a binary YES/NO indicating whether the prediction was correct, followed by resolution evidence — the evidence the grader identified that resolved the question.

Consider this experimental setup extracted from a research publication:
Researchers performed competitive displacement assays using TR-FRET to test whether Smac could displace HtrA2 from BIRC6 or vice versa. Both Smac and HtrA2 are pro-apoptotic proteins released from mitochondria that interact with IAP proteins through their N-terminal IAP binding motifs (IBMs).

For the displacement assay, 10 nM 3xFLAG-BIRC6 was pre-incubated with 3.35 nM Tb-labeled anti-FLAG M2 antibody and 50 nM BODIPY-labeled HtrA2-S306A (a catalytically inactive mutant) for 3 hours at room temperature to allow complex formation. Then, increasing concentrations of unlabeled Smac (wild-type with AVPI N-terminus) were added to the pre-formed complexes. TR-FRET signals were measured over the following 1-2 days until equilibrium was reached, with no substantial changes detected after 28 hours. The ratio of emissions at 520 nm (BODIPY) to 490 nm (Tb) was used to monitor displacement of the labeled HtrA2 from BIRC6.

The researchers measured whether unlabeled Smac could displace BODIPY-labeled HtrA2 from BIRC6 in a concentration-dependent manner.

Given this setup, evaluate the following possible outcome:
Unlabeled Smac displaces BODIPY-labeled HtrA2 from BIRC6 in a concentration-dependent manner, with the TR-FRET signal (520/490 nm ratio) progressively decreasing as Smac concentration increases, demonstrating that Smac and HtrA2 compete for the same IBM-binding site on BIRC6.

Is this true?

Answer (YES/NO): YES